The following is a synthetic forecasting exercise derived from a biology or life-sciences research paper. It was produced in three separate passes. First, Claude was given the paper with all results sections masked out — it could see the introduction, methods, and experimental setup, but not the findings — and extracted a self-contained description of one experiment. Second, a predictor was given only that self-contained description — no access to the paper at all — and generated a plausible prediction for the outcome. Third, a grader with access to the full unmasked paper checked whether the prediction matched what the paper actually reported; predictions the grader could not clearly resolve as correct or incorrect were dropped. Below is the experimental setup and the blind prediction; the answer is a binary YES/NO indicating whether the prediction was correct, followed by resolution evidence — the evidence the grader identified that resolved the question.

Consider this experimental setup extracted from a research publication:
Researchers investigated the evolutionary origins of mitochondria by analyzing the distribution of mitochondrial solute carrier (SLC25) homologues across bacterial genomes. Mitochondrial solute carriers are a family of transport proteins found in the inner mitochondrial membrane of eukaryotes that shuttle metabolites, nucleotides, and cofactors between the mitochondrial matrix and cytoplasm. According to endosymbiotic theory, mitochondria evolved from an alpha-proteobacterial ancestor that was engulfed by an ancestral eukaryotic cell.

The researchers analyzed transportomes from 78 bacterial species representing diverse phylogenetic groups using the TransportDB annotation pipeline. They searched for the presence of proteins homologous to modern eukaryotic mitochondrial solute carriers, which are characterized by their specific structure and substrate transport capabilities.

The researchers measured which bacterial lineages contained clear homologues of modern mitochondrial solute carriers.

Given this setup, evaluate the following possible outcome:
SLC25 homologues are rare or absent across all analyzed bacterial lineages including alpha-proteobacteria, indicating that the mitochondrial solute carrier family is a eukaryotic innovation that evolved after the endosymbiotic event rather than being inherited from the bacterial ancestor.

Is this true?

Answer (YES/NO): NO